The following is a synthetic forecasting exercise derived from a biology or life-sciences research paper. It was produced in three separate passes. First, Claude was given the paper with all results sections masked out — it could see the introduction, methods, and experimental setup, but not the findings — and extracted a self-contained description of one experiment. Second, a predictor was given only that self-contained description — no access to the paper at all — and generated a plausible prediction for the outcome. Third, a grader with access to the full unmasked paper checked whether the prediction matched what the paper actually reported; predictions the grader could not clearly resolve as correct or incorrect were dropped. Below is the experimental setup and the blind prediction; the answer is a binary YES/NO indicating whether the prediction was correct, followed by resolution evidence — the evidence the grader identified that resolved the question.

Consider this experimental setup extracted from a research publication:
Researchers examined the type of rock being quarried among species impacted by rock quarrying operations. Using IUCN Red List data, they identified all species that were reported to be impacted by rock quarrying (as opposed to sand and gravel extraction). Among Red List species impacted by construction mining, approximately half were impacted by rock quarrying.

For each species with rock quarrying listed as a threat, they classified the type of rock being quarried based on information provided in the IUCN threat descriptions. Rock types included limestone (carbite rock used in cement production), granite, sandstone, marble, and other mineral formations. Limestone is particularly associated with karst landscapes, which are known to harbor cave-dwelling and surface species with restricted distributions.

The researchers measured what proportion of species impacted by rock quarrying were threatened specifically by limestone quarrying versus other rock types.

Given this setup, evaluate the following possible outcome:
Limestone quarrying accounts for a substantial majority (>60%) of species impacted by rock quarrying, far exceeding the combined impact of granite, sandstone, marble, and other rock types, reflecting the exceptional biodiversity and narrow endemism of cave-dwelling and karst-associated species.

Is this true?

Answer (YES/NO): YES